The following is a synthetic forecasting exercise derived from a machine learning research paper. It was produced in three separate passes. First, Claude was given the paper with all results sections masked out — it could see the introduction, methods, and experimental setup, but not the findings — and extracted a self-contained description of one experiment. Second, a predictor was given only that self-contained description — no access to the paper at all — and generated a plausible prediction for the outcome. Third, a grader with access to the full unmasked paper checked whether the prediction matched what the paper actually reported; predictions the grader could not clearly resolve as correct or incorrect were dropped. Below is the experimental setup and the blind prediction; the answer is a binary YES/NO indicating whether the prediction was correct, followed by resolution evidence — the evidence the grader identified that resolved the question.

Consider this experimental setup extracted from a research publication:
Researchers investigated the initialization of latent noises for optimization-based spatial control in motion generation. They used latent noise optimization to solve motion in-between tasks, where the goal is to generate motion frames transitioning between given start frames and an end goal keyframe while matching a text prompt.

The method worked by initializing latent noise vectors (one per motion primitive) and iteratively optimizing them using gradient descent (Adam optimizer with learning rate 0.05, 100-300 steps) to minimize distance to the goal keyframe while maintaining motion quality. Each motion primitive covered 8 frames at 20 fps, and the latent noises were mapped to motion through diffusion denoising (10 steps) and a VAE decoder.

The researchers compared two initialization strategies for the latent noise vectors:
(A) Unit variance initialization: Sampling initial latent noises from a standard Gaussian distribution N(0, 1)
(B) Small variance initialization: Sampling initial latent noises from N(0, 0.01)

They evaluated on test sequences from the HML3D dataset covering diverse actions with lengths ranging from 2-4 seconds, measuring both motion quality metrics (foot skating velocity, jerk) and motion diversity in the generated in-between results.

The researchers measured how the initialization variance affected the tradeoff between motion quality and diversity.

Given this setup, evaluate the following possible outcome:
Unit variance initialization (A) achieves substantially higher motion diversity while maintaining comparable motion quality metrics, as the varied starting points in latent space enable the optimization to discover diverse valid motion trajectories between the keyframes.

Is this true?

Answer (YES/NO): NO